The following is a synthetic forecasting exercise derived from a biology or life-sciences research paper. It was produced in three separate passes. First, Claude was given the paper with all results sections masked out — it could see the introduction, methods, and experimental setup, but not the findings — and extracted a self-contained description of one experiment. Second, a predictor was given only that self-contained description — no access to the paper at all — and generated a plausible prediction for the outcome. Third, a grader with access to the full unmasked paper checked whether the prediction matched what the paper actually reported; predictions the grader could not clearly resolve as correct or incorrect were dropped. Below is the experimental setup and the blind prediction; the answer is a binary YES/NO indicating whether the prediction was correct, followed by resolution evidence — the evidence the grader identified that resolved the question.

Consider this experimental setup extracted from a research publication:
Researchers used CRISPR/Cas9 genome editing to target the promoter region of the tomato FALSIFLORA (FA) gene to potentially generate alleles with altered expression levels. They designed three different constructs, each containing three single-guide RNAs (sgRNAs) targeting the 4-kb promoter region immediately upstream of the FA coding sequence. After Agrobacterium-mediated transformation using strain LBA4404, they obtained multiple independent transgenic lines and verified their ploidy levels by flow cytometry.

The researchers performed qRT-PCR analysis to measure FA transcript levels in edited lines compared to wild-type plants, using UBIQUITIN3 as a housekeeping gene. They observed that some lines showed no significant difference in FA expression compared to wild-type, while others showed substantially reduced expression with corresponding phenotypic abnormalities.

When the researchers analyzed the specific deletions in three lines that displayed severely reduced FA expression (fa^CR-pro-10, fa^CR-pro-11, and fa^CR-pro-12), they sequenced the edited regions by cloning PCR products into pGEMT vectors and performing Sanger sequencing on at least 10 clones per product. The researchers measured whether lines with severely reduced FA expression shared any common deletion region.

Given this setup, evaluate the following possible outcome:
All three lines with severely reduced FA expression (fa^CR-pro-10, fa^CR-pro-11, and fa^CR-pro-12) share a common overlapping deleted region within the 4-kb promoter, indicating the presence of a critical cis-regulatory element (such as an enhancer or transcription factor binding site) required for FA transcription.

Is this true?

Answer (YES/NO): YES